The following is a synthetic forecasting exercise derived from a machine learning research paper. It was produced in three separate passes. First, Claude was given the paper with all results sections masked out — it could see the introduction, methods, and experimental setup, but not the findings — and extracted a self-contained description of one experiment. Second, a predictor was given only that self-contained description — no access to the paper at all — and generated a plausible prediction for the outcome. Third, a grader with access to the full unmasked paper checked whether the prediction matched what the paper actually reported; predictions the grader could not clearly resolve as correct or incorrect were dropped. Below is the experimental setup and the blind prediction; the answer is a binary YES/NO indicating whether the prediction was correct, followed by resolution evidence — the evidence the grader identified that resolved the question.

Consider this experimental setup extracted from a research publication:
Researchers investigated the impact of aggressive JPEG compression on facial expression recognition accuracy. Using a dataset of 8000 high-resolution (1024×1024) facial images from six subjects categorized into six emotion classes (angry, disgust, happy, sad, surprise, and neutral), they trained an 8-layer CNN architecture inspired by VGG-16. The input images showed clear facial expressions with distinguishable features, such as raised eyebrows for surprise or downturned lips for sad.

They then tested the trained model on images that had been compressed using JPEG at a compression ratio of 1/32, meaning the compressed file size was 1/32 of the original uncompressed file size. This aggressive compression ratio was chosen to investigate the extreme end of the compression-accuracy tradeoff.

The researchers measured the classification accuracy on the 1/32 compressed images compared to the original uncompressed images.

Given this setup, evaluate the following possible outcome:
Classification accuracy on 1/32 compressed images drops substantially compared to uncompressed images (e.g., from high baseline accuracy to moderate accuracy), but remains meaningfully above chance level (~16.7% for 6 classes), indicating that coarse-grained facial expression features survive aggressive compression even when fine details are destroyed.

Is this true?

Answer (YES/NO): YES